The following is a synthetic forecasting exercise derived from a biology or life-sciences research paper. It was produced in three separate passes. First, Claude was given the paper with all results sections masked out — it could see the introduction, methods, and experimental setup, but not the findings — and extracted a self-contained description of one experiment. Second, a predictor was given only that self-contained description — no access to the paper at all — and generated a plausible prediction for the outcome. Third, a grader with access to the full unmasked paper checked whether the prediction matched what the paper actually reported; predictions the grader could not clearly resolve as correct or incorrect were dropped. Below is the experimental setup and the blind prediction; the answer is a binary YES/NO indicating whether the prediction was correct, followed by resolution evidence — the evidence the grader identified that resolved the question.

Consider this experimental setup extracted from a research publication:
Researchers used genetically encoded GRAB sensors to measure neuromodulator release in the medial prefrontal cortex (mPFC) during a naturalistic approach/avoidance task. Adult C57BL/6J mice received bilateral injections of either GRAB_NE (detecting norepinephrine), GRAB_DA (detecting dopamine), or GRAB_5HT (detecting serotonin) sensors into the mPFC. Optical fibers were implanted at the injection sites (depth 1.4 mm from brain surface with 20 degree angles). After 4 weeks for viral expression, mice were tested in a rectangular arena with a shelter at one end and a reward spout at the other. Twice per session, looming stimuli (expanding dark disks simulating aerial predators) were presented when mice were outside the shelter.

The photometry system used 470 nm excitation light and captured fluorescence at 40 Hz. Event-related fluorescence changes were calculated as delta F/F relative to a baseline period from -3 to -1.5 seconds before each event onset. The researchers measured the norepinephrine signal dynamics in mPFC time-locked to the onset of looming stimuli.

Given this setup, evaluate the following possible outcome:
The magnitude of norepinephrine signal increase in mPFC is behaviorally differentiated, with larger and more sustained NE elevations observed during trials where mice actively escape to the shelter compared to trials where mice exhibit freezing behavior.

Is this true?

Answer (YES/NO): NO